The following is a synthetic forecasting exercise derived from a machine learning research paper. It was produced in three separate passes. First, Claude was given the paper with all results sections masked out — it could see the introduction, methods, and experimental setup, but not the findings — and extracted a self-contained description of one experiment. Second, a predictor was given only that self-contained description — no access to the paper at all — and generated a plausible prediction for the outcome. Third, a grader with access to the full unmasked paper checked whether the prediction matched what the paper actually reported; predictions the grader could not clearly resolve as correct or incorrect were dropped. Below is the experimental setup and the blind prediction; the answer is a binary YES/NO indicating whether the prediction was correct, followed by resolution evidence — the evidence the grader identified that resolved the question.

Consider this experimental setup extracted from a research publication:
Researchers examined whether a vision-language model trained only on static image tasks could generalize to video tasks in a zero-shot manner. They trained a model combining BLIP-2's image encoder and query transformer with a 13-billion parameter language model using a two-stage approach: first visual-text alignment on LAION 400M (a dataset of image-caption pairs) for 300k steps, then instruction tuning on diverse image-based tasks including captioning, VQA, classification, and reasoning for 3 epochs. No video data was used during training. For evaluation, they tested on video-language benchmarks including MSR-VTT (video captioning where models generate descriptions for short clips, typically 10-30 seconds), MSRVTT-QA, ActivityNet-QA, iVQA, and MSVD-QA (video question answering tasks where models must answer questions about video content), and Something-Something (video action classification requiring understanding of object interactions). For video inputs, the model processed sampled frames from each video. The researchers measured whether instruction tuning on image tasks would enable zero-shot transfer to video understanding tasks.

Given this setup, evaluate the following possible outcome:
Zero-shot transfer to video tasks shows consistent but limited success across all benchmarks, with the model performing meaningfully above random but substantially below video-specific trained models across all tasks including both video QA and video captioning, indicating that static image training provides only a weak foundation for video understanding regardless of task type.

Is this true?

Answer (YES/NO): NO